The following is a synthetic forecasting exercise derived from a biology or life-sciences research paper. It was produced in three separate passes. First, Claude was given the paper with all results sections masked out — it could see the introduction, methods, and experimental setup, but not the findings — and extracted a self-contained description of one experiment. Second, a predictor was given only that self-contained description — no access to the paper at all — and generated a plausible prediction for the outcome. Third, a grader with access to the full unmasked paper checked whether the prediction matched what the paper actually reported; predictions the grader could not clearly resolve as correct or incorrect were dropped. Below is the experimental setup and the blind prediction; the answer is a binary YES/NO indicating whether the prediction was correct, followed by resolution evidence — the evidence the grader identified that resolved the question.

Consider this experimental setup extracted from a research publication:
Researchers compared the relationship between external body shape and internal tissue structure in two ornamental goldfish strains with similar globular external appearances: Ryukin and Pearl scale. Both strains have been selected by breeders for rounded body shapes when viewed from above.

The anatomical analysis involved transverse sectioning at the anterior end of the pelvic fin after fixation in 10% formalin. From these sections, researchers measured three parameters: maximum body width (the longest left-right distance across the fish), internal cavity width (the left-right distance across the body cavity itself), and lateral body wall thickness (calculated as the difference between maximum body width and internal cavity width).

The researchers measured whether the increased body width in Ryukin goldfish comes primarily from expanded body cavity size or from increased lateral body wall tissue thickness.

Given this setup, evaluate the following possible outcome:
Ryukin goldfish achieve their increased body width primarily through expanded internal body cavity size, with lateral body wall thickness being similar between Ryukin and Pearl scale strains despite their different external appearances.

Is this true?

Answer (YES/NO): NO